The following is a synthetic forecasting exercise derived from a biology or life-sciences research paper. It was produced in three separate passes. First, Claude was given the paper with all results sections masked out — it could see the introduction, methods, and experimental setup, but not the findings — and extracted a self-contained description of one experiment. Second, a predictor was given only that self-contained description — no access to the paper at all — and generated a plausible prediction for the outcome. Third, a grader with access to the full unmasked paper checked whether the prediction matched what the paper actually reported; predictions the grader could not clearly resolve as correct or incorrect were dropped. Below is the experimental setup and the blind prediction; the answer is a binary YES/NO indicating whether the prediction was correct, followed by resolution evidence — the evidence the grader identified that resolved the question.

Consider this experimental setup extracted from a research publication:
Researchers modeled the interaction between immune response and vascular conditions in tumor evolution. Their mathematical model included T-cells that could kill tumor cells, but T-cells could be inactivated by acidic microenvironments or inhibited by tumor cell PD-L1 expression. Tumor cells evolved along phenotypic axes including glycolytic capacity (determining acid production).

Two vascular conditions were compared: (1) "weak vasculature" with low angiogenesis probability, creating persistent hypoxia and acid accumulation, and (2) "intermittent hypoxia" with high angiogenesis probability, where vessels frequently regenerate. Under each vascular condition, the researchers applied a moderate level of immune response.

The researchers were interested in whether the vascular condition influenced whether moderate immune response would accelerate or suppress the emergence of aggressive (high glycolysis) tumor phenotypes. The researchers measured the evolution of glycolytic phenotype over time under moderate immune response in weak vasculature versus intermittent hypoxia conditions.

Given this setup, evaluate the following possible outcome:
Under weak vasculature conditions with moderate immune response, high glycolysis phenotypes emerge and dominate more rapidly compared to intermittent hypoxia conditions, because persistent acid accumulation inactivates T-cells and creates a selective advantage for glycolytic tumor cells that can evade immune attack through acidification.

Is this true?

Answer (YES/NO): NO